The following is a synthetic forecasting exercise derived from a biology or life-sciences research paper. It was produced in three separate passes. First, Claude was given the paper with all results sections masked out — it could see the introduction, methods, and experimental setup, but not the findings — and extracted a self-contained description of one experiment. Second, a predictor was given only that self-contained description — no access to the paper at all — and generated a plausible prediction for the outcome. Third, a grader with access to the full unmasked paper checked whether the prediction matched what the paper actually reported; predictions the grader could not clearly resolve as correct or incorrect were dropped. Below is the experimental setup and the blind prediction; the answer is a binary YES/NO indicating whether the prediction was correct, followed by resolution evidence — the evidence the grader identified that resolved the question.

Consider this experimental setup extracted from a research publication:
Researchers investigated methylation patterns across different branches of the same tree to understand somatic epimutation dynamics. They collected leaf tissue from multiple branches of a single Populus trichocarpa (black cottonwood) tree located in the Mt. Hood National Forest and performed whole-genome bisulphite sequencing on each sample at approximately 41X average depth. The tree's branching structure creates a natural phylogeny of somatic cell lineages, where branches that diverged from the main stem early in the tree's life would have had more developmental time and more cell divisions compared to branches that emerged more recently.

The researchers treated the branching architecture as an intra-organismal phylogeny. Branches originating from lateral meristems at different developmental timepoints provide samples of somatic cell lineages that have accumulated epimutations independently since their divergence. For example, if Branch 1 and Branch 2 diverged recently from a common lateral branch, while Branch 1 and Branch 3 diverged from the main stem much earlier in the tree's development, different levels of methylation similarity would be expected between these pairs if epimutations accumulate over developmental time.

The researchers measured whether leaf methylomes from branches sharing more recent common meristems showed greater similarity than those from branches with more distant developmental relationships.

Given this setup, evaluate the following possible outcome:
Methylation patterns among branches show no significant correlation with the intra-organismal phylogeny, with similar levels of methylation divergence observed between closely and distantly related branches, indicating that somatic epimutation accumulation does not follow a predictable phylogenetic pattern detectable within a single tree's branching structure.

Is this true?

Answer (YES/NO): NO